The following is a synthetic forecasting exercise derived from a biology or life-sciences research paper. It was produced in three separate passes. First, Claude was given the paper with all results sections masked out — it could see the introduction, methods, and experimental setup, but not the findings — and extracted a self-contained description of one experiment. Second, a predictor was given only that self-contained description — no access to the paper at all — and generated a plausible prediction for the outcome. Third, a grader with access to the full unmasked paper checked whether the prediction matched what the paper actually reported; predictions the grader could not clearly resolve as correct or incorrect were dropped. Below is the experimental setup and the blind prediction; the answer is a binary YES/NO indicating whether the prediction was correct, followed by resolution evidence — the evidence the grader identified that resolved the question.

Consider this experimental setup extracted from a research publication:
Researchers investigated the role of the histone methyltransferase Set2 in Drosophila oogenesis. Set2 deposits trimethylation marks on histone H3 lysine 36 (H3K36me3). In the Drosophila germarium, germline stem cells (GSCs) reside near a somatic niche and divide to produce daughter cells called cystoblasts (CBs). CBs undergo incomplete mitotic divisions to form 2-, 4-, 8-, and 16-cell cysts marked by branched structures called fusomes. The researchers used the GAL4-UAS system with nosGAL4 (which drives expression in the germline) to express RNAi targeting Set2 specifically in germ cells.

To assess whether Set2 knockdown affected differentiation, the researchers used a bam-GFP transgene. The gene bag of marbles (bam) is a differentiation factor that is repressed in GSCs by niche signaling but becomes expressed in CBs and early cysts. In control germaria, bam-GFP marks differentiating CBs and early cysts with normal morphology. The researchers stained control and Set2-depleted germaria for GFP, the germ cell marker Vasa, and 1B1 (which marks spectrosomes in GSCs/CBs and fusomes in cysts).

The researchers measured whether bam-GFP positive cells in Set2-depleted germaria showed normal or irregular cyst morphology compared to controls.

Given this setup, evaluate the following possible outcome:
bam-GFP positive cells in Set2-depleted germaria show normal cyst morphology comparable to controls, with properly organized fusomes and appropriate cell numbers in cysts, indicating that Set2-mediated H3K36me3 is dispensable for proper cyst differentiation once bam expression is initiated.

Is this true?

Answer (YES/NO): NO